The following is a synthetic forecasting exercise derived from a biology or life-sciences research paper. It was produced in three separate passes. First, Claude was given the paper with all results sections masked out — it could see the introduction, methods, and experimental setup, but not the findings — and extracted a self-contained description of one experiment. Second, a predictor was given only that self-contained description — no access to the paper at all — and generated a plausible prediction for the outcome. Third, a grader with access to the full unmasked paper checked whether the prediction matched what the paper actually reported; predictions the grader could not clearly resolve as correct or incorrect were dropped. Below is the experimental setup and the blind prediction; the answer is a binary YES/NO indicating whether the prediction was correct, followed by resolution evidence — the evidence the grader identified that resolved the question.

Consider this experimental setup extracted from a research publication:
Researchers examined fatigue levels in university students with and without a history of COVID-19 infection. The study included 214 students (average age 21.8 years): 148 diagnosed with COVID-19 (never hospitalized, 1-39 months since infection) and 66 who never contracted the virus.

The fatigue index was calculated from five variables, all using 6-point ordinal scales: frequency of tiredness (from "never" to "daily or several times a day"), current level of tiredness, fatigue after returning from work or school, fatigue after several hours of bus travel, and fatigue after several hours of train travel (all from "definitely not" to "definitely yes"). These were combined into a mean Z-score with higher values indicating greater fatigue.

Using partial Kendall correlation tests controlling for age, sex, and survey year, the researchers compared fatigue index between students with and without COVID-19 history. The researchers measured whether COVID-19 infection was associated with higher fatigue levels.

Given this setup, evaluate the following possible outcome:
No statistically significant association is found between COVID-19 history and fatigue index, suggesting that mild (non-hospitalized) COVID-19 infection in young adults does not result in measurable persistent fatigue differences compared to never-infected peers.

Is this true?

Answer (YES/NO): NO